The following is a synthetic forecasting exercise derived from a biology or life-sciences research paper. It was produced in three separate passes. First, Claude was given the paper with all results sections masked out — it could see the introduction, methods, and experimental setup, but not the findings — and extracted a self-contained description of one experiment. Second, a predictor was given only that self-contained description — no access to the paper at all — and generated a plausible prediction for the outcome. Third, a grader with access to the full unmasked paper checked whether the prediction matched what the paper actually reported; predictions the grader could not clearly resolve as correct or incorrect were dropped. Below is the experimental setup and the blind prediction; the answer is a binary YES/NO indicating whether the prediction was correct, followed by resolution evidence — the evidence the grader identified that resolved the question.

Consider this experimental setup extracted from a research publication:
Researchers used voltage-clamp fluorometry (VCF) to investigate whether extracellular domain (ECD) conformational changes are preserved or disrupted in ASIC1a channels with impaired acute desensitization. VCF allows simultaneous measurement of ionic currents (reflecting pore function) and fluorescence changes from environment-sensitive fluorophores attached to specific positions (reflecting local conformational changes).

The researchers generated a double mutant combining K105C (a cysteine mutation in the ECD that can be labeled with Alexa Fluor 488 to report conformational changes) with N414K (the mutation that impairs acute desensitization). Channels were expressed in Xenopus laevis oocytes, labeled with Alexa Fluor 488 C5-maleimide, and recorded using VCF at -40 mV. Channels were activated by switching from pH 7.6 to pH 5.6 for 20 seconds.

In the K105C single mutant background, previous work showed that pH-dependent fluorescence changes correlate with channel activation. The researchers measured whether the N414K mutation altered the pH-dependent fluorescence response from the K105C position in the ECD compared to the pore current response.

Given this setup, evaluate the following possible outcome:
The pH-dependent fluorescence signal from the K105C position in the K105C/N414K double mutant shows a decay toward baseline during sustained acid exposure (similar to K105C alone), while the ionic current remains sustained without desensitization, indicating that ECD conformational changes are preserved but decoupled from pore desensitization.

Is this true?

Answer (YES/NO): NO